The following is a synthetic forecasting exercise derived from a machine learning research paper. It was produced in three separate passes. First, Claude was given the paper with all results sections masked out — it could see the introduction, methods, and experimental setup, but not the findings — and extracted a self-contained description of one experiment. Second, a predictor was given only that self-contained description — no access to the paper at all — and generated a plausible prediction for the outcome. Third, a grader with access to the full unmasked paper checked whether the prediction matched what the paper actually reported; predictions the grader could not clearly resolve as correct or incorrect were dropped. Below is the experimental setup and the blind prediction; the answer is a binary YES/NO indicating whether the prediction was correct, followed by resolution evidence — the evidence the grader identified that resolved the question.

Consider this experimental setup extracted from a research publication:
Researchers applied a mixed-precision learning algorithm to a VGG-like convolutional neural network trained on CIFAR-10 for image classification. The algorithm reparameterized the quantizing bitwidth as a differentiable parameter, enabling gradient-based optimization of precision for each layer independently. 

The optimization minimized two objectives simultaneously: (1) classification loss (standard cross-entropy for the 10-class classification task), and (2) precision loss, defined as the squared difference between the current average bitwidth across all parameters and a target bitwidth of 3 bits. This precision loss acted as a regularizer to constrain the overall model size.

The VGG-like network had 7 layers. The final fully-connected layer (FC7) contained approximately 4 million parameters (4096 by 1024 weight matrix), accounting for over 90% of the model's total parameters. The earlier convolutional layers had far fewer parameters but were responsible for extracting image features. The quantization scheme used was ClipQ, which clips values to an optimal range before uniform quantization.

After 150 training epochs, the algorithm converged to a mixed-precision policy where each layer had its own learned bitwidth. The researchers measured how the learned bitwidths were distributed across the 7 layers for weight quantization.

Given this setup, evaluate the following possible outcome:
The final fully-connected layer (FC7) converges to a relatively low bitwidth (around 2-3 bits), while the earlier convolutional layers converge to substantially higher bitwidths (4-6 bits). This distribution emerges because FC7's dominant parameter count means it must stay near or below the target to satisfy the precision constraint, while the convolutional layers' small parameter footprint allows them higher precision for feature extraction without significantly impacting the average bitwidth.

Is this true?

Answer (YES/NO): NO